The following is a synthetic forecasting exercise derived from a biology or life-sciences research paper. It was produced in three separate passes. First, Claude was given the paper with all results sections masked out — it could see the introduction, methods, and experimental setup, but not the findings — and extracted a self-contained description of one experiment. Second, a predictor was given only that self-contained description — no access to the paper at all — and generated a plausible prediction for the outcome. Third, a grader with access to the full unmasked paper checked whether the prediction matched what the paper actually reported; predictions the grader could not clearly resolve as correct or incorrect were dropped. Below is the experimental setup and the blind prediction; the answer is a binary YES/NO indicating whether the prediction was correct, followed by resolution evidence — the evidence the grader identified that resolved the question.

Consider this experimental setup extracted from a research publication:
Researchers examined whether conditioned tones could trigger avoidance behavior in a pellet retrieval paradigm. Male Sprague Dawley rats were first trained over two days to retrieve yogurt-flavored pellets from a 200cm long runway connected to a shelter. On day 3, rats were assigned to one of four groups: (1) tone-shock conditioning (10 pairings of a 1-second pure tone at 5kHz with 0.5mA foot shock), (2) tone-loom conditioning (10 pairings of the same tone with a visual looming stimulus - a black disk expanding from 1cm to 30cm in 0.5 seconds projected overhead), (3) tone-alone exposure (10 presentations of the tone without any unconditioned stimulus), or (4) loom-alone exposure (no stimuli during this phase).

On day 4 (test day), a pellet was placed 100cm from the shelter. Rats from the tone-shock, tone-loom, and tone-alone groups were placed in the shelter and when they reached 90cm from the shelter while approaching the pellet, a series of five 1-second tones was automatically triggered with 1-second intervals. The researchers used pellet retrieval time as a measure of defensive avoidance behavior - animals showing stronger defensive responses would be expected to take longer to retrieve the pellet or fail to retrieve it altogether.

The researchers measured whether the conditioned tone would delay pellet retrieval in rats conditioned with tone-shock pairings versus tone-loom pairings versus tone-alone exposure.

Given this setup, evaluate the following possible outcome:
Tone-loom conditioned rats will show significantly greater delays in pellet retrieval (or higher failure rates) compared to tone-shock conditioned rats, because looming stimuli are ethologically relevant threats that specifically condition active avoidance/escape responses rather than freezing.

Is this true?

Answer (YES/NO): NO